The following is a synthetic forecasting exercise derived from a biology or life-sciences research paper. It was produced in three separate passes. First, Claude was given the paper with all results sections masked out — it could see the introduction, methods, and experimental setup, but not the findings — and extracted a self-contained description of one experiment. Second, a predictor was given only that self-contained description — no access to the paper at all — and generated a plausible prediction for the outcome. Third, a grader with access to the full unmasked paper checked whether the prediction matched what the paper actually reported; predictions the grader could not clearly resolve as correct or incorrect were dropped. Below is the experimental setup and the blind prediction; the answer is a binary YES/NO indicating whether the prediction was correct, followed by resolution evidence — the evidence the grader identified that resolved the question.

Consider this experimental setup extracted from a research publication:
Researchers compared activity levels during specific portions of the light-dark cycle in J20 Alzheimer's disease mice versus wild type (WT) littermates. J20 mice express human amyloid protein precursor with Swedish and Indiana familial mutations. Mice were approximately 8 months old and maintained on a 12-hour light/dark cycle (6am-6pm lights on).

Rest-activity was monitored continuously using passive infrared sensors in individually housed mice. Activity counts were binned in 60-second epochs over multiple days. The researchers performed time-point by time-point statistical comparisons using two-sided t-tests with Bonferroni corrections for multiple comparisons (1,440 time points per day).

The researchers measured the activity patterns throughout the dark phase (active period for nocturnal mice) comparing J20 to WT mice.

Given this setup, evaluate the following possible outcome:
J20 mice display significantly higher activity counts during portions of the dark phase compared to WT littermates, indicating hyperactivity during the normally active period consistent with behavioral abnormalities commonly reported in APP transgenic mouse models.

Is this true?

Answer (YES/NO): NO